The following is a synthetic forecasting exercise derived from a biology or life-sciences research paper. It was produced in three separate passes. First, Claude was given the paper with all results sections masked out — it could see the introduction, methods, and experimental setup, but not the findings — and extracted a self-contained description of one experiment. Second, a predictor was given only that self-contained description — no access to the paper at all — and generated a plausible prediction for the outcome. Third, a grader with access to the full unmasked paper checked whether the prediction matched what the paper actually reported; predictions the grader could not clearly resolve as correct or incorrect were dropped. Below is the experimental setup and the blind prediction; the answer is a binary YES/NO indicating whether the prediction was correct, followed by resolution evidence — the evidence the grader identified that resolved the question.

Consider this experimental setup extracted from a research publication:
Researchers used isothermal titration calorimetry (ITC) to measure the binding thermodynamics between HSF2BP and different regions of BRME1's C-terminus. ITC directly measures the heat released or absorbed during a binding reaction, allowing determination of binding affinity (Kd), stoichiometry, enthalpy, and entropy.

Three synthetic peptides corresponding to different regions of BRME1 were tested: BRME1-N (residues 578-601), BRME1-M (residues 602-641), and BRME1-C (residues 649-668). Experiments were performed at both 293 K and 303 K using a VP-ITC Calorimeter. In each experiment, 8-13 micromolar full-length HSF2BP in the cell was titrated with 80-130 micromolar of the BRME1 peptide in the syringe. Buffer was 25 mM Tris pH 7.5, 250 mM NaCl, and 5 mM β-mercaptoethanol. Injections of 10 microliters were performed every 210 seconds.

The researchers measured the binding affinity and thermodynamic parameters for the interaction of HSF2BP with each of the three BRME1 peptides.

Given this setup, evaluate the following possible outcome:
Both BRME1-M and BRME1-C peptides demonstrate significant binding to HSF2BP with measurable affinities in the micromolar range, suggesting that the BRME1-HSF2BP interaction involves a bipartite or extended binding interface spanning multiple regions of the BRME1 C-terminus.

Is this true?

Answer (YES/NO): NO